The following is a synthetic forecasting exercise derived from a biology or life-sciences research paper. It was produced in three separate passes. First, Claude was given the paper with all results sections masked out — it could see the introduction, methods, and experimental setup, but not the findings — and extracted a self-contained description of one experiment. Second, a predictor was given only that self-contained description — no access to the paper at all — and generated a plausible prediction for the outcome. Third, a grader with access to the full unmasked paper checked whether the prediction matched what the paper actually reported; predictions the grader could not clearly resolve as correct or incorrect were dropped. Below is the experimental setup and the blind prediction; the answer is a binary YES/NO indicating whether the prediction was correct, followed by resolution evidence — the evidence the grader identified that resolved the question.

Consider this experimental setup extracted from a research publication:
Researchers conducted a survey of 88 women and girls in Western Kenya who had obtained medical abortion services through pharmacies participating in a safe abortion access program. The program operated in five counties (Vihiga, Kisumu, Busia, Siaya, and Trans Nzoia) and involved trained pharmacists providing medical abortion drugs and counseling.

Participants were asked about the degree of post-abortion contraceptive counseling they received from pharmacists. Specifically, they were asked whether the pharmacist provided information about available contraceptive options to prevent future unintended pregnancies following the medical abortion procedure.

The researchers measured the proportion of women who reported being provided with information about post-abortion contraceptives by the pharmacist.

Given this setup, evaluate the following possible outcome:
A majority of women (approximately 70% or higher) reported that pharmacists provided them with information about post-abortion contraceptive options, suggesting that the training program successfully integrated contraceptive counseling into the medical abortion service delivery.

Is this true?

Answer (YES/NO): YES